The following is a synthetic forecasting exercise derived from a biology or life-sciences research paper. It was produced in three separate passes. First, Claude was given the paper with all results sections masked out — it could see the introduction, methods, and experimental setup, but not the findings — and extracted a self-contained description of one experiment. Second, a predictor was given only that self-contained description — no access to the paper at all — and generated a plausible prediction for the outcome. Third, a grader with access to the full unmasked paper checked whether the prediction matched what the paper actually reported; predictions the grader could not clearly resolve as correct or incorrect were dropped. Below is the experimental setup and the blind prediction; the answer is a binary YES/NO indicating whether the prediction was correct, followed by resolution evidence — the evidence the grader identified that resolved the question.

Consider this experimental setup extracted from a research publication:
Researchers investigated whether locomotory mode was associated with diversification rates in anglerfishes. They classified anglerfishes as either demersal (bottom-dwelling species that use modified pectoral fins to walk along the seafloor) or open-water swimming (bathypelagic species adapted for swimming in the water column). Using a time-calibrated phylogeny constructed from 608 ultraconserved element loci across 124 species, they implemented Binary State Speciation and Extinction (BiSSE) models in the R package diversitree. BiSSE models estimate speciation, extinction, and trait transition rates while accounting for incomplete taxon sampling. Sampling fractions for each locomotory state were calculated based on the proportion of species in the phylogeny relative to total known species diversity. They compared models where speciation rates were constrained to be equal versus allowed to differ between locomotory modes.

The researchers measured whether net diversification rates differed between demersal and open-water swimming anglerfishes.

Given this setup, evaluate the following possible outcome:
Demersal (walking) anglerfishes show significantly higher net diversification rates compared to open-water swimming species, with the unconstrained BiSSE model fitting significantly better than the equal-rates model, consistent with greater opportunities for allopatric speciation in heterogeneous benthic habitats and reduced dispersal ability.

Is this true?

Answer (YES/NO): NO